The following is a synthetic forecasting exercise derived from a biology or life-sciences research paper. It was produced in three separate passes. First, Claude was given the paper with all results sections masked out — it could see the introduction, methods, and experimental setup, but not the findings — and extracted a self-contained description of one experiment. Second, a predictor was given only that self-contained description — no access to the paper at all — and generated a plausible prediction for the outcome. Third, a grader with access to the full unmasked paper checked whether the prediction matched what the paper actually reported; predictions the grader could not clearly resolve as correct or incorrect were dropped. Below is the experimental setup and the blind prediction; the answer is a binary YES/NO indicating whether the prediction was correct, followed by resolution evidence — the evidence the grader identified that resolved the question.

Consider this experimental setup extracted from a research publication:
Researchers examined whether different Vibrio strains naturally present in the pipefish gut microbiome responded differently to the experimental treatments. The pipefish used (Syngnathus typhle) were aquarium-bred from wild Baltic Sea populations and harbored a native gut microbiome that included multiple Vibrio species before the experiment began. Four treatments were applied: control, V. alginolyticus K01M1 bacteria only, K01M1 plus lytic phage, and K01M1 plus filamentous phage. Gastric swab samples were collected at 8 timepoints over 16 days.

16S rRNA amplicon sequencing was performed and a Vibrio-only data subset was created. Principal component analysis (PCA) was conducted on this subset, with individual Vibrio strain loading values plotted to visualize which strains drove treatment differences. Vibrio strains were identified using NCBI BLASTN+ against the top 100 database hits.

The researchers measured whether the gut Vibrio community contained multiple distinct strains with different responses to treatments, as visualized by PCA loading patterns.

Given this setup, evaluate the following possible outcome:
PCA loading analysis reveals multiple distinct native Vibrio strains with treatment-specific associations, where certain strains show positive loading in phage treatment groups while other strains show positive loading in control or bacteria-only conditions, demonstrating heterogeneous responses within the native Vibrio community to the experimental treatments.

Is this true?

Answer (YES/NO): YES